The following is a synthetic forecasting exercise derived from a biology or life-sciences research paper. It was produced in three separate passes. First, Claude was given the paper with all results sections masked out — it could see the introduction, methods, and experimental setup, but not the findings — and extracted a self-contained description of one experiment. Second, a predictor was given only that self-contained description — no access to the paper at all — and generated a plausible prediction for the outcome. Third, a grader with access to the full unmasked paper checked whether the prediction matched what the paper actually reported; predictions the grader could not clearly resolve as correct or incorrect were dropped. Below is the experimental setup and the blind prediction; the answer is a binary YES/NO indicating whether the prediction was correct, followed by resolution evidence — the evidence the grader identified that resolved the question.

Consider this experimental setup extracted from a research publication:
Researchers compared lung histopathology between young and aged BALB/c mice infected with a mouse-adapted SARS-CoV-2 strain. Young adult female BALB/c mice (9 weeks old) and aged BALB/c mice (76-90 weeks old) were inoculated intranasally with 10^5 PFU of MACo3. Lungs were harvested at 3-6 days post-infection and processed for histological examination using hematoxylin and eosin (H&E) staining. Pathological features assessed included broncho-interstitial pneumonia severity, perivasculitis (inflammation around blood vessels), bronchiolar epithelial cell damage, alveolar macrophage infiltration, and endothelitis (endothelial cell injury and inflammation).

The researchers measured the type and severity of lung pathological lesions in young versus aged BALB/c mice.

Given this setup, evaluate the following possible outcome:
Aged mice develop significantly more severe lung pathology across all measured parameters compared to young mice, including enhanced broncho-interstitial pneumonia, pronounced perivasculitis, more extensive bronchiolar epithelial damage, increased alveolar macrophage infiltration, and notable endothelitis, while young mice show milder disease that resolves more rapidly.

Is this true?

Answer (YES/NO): NO